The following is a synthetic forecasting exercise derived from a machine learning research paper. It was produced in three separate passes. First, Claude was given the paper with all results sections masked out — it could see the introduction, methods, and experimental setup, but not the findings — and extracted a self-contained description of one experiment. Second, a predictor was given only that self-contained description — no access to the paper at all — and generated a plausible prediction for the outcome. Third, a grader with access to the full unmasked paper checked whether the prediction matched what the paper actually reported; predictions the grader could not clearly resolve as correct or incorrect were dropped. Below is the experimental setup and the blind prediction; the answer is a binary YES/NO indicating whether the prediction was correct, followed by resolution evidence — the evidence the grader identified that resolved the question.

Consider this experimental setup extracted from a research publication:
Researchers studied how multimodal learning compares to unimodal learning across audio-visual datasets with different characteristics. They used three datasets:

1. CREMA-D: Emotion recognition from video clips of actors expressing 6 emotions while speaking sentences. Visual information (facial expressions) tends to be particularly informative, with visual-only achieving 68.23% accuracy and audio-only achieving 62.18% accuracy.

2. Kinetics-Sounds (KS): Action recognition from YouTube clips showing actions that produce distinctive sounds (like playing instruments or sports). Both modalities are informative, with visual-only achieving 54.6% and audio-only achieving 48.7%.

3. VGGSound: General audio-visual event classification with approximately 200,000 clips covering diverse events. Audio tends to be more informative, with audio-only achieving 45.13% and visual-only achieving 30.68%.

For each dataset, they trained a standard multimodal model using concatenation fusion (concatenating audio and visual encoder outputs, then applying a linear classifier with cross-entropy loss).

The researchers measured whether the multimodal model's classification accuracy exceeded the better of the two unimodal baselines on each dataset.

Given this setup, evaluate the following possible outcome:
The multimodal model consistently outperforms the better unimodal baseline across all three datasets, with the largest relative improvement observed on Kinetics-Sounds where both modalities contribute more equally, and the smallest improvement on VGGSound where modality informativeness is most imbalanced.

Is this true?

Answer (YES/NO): NO